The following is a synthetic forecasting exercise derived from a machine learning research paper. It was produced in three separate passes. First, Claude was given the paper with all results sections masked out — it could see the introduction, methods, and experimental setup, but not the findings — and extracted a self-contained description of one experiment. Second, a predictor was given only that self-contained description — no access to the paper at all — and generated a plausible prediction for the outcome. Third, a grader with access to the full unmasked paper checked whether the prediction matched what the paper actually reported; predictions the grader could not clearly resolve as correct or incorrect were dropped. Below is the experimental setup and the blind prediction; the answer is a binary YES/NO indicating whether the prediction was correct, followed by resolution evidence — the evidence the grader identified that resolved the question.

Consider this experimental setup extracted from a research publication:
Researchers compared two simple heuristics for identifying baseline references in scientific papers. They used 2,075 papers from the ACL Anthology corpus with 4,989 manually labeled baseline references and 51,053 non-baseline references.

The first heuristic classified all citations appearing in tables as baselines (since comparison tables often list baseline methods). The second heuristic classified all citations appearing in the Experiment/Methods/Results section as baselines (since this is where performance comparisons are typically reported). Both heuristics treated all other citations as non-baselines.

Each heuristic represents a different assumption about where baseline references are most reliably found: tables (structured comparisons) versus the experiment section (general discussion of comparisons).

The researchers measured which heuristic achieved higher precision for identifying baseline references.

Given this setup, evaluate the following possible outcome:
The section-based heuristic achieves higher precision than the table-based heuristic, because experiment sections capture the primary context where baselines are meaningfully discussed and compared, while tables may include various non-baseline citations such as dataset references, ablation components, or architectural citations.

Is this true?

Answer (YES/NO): NO